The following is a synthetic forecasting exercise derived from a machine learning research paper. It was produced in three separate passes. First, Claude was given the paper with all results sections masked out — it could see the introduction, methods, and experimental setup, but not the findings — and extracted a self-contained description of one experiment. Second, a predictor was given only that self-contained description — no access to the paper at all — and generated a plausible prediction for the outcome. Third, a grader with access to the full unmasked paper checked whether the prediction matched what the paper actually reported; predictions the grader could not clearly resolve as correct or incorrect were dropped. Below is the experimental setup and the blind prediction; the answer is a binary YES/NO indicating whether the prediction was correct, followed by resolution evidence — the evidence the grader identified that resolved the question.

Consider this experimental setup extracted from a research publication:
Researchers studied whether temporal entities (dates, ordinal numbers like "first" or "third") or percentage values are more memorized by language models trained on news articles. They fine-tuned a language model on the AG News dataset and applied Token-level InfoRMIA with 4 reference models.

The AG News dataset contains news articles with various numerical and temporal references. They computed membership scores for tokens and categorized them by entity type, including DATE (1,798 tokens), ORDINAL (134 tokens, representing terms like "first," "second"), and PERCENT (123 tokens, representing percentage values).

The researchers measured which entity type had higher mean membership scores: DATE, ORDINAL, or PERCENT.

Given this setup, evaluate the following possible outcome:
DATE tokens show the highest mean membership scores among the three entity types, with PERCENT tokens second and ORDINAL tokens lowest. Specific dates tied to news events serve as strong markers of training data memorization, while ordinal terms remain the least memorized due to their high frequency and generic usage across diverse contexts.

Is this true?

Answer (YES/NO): NO